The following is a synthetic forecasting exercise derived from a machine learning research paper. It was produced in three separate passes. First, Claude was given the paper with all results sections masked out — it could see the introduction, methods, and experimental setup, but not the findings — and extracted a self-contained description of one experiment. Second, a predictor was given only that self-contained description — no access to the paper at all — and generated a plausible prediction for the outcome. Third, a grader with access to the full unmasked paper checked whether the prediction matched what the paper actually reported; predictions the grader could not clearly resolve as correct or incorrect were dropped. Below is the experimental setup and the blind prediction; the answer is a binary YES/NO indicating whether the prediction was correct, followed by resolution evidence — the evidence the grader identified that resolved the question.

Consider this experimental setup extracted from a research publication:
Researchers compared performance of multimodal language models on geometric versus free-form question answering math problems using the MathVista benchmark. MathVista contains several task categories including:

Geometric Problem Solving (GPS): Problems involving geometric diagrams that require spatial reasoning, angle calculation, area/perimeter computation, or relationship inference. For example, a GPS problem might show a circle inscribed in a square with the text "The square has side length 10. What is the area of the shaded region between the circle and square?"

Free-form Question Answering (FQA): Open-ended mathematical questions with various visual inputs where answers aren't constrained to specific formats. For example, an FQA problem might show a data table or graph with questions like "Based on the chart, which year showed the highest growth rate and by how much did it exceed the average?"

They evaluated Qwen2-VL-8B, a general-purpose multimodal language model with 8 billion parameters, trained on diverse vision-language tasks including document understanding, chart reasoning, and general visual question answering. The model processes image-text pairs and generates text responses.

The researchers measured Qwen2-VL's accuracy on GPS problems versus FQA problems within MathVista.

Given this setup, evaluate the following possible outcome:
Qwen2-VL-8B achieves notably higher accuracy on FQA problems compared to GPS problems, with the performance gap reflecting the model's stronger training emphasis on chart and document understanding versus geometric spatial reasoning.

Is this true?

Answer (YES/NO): YES